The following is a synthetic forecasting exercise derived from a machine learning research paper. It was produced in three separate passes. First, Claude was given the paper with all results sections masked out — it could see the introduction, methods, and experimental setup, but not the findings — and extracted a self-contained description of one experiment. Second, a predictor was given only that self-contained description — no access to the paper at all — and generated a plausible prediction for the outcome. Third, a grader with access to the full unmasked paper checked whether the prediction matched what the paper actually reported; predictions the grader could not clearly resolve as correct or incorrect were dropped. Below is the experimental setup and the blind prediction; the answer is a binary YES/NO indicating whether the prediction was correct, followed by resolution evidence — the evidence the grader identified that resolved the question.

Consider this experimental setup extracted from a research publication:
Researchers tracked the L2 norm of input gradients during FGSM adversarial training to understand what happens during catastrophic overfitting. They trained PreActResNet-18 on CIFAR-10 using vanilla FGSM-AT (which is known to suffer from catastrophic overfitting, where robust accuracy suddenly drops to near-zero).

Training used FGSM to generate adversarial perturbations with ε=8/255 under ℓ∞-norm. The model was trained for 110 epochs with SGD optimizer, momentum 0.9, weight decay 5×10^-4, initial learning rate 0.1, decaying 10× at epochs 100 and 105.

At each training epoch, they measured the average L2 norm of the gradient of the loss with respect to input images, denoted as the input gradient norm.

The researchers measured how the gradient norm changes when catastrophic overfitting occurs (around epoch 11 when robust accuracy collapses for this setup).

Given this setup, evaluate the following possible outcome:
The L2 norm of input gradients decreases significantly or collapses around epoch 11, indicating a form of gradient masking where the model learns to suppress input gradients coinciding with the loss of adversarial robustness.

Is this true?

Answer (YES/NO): NO